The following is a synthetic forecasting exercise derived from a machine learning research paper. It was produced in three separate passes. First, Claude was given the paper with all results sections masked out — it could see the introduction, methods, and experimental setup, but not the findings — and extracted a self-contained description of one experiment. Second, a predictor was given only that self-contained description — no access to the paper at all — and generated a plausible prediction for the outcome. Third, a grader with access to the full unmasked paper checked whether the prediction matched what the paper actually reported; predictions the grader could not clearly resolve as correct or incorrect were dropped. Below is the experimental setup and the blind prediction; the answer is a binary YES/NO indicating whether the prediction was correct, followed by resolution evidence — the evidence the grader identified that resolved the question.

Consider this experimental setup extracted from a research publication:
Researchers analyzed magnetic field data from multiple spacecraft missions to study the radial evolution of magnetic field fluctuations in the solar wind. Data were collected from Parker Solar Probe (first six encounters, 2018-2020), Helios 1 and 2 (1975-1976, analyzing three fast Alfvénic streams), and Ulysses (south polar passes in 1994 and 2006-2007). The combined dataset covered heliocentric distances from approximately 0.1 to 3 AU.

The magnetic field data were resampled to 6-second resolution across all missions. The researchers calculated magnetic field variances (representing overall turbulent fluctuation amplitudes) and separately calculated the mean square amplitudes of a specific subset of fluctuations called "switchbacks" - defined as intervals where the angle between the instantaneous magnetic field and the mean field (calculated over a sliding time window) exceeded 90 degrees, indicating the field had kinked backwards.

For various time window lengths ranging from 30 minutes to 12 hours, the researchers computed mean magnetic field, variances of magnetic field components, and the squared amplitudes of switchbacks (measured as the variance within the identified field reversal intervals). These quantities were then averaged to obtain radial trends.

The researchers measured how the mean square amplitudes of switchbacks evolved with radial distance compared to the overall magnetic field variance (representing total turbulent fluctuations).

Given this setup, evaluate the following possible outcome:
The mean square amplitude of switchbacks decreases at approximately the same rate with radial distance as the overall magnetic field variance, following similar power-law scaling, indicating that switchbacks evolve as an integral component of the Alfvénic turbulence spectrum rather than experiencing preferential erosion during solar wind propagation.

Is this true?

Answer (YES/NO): NO